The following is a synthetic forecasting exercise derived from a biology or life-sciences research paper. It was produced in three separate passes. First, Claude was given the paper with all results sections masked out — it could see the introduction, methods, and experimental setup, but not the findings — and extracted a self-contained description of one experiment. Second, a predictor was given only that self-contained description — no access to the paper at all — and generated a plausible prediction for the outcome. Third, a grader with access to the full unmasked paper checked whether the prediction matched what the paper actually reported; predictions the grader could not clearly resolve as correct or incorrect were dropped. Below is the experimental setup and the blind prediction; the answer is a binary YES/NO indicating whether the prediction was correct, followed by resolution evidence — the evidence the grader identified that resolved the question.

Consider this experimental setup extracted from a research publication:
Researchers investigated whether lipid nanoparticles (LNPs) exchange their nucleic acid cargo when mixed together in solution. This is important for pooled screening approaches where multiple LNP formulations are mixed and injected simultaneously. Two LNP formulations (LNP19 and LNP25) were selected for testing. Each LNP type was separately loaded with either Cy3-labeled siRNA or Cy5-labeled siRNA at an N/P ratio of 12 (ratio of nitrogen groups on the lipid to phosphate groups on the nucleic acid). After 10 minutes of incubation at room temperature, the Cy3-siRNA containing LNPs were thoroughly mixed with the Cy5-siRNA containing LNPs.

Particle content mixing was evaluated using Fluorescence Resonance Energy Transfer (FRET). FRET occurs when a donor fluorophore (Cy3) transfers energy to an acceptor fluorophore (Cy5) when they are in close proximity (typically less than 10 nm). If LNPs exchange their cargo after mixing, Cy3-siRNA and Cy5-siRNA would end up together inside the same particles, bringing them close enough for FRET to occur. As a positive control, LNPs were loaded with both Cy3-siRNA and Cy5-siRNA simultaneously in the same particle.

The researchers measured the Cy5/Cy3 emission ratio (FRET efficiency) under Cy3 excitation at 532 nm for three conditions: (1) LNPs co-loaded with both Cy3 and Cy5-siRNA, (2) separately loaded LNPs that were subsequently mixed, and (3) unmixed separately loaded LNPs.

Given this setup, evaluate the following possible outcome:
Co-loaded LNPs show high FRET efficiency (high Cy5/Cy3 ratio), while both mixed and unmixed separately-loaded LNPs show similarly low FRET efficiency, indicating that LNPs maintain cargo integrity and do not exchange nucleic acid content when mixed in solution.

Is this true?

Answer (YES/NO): YES